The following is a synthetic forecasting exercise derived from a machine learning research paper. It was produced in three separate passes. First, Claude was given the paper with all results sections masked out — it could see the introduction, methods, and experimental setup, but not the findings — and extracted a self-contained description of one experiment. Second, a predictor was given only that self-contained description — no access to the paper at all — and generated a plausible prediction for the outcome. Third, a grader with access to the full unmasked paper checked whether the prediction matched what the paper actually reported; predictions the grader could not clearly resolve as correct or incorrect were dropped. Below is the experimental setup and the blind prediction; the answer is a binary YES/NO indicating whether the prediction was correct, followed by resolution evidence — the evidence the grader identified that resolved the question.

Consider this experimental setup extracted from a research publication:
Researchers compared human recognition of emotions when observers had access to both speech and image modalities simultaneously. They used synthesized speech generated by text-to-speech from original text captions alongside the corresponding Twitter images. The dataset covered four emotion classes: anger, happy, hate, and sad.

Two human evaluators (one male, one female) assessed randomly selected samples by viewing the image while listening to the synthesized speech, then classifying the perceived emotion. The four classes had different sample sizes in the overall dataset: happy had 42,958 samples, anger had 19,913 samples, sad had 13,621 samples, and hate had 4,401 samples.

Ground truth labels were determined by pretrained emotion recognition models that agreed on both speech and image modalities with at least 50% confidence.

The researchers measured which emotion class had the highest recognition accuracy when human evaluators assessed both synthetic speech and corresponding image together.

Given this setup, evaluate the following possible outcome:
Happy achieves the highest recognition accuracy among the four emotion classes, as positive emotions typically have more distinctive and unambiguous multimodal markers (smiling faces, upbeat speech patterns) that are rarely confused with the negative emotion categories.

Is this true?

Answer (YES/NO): NO